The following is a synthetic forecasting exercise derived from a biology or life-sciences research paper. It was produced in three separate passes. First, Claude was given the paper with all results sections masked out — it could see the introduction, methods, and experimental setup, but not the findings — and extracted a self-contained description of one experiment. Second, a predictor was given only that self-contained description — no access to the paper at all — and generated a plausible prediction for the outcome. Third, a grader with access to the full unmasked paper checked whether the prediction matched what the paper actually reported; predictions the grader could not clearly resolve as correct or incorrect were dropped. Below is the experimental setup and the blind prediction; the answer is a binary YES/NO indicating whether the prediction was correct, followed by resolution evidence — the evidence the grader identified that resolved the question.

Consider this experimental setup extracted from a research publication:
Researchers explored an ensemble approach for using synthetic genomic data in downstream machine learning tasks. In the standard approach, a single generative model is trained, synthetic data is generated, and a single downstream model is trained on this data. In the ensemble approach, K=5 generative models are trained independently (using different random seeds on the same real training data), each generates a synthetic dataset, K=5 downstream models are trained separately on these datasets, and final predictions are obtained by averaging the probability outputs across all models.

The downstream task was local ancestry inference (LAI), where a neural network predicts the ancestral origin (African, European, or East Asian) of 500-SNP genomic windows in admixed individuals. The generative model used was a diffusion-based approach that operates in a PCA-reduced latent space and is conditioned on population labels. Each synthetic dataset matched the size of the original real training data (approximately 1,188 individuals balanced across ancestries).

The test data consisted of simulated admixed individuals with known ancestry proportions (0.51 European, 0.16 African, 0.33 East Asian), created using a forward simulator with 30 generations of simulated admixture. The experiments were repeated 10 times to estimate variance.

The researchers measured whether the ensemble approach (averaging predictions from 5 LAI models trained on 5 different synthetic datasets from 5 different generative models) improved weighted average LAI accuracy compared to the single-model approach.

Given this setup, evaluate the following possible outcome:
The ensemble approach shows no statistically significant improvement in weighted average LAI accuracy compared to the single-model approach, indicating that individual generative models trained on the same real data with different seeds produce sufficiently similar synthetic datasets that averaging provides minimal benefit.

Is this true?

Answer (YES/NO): YES